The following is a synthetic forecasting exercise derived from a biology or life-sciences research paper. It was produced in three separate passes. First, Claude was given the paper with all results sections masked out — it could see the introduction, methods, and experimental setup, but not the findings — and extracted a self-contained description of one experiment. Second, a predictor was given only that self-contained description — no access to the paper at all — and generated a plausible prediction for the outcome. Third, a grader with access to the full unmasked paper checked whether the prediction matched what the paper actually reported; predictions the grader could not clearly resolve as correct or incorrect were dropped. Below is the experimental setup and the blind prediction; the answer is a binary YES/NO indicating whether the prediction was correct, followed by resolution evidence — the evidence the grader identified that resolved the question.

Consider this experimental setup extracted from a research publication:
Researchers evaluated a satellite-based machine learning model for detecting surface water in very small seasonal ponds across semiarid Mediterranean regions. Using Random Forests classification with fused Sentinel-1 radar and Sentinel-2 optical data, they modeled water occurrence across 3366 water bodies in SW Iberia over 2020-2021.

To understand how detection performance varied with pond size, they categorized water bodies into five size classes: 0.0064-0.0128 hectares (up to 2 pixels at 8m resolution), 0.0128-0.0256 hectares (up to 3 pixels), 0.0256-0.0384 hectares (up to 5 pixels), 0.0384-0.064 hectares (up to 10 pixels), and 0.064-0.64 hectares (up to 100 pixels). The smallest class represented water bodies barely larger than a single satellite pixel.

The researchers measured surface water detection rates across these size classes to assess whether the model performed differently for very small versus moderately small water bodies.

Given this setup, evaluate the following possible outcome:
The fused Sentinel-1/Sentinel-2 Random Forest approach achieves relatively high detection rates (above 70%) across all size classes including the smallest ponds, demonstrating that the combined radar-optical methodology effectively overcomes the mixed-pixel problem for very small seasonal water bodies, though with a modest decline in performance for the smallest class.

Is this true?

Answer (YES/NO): NO